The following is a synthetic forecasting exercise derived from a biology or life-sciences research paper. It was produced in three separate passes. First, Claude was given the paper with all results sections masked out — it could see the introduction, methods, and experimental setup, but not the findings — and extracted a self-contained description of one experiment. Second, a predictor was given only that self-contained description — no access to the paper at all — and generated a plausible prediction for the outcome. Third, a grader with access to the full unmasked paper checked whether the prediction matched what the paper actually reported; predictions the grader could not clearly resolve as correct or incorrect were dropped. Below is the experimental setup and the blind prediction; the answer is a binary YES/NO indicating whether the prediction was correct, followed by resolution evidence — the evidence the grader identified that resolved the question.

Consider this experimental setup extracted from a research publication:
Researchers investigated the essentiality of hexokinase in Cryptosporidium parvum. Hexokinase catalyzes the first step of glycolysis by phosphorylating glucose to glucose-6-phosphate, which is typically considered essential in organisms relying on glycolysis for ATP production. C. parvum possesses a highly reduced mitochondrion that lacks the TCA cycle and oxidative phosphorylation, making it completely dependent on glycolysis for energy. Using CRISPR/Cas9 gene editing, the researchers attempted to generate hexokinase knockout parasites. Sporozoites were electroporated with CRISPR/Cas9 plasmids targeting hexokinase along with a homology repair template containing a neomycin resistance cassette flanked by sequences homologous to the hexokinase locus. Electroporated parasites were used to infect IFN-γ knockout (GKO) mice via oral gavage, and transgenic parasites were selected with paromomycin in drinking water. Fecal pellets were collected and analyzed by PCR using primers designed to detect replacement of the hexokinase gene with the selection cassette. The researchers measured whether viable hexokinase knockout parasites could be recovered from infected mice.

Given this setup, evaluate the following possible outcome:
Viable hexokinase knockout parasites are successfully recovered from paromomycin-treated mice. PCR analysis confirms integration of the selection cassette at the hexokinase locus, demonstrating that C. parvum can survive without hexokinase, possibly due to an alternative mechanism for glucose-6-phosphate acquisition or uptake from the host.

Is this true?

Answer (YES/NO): YES